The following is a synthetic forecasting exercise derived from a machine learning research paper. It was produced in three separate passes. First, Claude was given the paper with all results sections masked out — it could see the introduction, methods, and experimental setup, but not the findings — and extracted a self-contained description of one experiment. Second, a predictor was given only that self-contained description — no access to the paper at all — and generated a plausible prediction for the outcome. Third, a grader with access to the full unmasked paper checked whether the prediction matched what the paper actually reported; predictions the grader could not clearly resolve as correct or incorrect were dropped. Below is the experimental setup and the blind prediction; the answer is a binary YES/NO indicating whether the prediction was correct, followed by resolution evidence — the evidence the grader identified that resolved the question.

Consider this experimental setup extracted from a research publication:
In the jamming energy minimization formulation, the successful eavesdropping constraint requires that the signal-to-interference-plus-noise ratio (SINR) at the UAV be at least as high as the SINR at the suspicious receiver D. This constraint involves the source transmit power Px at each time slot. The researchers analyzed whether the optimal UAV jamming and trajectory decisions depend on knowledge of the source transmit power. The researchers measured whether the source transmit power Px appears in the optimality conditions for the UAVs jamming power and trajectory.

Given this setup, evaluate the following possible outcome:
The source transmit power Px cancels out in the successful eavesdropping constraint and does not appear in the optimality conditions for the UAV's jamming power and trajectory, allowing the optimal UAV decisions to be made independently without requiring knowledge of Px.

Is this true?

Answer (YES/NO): YES